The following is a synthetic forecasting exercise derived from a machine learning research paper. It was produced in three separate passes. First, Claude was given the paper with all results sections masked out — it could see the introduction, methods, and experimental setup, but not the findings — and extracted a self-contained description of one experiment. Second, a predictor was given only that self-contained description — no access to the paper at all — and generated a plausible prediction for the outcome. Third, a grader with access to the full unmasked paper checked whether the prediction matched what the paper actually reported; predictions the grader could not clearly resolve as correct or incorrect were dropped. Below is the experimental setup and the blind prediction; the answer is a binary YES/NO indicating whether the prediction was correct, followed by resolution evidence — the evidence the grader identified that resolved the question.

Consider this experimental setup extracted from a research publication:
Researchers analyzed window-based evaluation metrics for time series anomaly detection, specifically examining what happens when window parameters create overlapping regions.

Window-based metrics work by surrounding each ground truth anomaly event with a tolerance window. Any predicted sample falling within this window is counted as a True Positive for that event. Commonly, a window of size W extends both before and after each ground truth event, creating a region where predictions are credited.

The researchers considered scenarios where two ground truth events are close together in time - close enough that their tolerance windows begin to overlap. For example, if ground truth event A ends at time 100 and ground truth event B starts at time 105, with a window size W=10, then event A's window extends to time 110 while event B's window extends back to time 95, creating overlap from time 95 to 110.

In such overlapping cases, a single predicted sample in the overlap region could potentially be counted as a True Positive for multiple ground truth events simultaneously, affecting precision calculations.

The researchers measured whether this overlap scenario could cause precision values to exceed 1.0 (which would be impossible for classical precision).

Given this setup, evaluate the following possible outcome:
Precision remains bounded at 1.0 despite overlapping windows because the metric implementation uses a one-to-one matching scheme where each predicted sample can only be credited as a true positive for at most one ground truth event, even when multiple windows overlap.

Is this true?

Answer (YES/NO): NO